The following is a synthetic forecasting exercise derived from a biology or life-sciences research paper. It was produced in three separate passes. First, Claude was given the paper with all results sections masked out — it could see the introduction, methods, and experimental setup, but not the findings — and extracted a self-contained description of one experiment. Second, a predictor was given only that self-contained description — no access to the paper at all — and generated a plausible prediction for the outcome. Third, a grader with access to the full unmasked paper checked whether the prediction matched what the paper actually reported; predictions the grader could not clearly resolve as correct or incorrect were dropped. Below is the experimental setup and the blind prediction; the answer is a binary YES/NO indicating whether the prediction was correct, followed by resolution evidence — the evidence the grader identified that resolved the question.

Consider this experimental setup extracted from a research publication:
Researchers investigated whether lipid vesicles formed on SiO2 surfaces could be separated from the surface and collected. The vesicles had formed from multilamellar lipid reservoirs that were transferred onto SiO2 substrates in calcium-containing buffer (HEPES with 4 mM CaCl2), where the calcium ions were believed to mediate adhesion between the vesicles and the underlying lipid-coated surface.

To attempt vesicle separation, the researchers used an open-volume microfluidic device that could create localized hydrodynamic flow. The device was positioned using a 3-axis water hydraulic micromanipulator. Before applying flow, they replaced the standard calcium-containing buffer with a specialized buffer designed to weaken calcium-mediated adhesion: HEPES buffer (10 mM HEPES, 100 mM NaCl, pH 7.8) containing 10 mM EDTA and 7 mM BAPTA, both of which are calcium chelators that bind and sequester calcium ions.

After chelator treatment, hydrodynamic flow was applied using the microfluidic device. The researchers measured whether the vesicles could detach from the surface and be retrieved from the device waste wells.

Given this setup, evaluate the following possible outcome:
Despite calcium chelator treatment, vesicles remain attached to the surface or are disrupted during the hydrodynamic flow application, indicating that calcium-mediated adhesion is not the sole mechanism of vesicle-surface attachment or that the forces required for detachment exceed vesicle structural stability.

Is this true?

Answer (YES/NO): NO